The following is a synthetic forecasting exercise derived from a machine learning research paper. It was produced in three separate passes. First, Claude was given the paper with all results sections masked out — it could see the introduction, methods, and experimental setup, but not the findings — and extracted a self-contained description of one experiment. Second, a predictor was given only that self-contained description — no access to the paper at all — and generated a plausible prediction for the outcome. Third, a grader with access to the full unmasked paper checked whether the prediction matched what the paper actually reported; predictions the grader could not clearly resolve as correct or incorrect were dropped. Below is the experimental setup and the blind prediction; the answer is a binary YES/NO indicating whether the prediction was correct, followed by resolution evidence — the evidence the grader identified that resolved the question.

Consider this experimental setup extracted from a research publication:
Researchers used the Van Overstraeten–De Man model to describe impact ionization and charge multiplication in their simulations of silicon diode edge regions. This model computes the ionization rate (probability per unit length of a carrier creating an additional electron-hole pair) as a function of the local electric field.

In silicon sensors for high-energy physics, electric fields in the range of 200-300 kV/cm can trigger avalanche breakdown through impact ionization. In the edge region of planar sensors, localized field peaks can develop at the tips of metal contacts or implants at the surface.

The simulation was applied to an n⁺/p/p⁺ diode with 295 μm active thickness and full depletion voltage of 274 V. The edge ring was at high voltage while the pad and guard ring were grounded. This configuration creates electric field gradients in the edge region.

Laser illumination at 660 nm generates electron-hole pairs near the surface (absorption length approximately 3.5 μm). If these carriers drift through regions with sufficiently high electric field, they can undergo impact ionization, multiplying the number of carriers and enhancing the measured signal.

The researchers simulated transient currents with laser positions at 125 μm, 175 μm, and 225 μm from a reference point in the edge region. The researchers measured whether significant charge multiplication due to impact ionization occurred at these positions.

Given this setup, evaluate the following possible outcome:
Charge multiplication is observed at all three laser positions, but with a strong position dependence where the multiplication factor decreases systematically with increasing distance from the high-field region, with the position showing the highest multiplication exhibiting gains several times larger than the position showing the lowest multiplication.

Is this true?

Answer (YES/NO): NO